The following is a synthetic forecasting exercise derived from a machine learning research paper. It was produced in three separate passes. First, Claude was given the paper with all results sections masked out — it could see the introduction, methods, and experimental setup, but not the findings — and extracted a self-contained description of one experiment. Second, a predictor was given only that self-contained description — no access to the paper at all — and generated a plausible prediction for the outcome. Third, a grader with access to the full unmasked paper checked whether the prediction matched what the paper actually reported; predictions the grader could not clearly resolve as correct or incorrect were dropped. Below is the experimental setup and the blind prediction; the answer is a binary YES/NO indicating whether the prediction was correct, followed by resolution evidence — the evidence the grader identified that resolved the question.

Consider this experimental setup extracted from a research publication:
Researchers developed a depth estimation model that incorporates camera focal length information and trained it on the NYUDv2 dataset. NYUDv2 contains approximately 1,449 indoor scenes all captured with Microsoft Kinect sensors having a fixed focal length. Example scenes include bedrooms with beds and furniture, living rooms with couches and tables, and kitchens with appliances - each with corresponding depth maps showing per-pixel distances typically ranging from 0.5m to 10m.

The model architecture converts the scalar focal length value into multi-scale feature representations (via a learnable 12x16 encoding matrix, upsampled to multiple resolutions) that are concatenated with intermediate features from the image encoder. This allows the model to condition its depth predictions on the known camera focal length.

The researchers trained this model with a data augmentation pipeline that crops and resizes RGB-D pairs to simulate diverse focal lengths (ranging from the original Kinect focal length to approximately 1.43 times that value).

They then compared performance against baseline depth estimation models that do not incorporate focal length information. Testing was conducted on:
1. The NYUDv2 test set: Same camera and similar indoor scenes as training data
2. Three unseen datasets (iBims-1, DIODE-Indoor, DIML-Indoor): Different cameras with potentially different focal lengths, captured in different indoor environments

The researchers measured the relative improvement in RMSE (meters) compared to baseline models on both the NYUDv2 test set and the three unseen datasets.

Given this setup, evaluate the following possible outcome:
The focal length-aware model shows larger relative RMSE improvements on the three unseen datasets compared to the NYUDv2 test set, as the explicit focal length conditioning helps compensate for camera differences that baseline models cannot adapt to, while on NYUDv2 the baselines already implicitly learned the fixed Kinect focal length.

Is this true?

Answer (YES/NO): YES